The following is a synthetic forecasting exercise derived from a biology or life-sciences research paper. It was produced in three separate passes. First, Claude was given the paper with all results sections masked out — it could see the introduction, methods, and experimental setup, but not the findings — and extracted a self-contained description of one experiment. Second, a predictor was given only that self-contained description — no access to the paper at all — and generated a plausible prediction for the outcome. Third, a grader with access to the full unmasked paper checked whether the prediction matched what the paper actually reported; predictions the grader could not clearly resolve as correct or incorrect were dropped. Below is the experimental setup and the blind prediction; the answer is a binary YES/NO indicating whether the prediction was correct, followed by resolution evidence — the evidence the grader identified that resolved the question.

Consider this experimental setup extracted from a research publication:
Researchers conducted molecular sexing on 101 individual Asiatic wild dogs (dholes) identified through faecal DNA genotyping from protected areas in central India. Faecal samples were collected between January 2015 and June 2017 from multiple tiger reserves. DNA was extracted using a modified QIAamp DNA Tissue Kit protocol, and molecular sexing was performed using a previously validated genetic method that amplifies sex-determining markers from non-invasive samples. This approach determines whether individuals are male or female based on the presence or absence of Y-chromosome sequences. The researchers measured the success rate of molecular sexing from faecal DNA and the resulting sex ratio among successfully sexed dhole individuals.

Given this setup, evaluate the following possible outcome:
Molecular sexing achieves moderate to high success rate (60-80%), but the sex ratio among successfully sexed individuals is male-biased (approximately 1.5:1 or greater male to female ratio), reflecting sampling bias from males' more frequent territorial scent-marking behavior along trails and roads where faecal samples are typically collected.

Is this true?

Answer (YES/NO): YES